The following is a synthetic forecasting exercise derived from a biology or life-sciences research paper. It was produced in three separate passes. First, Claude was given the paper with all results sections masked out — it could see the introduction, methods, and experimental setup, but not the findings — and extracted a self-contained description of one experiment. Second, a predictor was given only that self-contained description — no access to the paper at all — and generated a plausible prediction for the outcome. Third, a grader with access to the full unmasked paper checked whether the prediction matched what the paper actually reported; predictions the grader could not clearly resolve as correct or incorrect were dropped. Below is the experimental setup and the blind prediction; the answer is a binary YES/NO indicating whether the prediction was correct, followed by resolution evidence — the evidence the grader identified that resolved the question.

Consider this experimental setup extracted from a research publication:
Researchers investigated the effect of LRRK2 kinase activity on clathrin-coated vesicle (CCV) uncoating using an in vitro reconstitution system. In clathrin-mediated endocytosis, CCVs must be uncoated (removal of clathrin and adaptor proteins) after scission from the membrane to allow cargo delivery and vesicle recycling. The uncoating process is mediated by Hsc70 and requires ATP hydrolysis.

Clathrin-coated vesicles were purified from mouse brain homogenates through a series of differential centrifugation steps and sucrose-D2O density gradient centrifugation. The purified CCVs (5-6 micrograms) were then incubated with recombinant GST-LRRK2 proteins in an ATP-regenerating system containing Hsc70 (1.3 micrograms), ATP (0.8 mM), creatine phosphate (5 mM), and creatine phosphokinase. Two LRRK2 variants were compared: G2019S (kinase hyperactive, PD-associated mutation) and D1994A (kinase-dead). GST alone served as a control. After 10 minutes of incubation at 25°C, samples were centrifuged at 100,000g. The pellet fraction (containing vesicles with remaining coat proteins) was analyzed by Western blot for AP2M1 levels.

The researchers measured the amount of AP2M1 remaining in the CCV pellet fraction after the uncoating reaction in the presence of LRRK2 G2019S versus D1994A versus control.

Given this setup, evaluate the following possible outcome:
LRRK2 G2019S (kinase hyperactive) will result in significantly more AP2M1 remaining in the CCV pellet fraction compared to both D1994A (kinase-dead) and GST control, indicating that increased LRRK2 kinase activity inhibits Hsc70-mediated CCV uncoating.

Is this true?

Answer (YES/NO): YES